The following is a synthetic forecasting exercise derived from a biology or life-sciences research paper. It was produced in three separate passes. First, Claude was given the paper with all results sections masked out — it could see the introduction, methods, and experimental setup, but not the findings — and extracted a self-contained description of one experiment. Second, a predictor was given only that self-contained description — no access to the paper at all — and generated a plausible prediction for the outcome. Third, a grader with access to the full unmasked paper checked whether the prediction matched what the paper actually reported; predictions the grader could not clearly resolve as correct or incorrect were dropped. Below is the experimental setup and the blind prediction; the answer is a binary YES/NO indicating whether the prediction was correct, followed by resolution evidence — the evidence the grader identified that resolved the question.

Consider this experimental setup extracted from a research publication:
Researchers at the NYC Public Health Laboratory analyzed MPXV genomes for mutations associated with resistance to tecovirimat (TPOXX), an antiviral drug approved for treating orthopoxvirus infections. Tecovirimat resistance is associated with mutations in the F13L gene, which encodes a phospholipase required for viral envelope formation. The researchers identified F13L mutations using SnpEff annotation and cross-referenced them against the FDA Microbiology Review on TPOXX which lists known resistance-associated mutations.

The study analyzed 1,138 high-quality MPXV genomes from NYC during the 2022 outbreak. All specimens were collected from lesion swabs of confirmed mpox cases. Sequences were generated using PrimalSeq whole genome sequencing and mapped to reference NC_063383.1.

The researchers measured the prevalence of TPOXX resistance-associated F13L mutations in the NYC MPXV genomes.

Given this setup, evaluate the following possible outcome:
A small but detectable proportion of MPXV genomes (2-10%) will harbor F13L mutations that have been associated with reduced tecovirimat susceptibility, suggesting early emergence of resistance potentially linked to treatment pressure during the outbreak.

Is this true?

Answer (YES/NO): NO